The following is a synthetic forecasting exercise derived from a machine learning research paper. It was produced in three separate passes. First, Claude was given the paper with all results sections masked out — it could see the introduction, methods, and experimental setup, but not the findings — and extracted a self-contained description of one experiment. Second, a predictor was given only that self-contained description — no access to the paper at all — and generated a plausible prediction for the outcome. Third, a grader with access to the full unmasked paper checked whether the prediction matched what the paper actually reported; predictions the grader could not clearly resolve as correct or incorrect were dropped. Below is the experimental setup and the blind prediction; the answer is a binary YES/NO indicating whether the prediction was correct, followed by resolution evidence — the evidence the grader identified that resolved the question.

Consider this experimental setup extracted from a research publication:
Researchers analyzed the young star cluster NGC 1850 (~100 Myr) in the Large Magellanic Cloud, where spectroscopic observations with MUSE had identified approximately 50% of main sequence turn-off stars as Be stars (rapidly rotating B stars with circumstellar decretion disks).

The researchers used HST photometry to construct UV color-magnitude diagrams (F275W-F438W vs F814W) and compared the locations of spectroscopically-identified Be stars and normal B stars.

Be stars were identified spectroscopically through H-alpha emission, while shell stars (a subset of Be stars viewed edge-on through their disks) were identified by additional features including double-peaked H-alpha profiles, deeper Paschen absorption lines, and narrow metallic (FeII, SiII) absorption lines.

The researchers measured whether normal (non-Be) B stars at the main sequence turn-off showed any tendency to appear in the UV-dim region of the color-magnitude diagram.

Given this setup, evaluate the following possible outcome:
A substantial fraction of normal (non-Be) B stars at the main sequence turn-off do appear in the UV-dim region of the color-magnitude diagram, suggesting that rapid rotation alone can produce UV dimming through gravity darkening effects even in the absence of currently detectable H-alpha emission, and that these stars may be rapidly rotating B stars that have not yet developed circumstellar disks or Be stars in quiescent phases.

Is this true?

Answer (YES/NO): NO